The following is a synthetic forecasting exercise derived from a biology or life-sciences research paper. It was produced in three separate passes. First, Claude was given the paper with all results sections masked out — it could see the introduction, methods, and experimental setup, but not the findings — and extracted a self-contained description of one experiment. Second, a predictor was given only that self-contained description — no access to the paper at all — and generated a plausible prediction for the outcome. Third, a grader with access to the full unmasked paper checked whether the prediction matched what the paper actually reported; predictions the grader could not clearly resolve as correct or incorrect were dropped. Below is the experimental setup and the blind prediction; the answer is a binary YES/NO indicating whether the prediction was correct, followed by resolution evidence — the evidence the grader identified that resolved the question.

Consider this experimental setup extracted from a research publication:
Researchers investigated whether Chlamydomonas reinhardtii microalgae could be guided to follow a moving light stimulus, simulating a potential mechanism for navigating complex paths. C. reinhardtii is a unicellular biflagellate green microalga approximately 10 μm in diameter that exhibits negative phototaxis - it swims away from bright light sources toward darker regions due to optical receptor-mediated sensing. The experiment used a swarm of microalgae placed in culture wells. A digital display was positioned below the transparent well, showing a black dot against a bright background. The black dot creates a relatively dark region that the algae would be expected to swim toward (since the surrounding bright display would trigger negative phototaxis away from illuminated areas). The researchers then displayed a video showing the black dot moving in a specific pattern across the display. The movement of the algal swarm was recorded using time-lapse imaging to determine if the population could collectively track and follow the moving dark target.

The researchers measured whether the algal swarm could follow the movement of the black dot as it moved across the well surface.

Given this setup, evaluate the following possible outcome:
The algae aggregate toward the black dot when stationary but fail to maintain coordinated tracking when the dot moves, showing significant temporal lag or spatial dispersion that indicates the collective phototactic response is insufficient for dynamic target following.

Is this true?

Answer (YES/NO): NO